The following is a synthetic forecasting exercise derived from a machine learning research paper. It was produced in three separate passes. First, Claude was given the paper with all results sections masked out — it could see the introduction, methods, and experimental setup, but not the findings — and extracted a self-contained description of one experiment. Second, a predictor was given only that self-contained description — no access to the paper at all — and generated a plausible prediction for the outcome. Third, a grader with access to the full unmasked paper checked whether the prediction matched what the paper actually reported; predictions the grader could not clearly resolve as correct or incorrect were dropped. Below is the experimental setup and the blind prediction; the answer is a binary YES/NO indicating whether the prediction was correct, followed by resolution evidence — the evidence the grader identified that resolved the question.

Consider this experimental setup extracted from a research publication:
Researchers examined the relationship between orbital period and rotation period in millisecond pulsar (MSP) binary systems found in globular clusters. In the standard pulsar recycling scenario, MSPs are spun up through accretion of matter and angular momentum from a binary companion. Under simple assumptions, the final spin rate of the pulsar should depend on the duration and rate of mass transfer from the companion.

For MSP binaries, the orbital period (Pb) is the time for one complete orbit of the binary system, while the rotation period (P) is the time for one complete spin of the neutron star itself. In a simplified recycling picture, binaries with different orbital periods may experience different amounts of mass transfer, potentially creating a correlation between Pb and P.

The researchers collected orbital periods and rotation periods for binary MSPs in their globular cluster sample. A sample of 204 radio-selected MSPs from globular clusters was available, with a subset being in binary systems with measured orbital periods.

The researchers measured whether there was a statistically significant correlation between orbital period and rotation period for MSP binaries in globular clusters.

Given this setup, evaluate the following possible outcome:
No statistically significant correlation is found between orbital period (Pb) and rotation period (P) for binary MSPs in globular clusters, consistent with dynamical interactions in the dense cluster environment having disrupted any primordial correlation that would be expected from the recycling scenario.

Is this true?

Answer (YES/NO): YES